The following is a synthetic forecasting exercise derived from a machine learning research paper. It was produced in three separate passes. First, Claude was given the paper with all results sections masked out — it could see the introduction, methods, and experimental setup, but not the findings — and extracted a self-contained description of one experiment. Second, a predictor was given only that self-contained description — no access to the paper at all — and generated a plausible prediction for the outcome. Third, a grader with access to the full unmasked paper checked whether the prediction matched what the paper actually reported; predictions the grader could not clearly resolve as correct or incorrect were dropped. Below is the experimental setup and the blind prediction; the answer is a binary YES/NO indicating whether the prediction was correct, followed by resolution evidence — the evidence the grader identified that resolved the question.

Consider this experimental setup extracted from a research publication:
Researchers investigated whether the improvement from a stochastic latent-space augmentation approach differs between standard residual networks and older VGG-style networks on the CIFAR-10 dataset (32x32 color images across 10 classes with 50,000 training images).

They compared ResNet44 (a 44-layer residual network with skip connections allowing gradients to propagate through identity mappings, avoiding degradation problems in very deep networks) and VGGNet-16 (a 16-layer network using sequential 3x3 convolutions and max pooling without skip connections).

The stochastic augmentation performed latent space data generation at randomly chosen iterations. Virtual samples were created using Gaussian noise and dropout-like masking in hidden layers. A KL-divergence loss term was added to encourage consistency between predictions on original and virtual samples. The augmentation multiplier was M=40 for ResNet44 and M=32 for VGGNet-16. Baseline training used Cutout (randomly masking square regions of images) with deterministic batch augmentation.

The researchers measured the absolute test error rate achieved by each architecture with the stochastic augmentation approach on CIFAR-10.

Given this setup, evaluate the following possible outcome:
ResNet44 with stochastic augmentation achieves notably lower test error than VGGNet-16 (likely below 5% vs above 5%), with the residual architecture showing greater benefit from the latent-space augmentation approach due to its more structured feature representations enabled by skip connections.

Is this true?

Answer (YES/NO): NO